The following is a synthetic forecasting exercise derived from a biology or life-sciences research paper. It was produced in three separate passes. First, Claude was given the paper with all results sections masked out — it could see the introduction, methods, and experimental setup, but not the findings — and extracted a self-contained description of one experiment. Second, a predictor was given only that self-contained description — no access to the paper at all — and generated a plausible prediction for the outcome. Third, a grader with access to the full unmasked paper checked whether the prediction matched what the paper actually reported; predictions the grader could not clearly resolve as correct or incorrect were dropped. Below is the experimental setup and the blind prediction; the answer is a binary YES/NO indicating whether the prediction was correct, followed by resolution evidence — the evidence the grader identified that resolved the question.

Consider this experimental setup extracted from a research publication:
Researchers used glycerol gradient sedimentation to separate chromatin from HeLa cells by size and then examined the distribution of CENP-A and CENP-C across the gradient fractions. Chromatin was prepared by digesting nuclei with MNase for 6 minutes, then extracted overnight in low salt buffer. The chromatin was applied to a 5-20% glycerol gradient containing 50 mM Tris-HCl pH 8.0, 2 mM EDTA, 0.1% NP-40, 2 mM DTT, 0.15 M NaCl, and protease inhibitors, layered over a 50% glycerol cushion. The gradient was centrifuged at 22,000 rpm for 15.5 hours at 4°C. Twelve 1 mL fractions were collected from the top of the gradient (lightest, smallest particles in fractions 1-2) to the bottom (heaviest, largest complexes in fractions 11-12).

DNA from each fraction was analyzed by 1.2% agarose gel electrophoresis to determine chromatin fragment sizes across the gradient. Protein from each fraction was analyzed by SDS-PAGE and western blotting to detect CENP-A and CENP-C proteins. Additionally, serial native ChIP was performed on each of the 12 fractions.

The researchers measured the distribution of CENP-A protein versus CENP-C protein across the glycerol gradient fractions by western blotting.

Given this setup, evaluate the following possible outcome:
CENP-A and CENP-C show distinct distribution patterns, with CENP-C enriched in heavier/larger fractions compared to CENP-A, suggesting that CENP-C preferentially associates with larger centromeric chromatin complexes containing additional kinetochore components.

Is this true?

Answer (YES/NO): YES